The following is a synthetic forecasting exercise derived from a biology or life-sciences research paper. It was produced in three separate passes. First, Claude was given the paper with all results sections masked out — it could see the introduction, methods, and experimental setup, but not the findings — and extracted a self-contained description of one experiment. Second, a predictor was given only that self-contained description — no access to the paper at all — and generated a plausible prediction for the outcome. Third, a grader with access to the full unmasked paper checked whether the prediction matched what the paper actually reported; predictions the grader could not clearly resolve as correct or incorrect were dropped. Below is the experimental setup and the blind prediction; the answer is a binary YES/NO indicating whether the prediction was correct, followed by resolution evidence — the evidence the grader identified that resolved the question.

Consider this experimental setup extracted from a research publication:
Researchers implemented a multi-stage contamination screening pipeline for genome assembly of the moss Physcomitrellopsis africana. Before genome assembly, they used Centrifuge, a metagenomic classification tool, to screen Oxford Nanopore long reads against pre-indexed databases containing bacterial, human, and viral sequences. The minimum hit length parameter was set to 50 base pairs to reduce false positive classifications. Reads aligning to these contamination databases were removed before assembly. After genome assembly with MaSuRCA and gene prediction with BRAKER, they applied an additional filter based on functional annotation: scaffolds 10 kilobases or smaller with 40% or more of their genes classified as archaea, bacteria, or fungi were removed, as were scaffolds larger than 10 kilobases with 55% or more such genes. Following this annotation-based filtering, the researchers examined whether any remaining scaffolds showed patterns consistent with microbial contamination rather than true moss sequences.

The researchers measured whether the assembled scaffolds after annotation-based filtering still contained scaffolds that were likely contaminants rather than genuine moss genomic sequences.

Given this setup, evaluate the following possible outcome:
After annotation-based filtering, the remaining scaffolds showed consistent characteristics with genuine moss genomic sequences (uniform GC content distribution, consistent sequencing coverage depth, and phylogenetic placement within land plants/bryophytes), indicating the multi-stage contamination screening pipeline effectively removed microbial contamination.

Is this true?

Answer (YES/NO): NO